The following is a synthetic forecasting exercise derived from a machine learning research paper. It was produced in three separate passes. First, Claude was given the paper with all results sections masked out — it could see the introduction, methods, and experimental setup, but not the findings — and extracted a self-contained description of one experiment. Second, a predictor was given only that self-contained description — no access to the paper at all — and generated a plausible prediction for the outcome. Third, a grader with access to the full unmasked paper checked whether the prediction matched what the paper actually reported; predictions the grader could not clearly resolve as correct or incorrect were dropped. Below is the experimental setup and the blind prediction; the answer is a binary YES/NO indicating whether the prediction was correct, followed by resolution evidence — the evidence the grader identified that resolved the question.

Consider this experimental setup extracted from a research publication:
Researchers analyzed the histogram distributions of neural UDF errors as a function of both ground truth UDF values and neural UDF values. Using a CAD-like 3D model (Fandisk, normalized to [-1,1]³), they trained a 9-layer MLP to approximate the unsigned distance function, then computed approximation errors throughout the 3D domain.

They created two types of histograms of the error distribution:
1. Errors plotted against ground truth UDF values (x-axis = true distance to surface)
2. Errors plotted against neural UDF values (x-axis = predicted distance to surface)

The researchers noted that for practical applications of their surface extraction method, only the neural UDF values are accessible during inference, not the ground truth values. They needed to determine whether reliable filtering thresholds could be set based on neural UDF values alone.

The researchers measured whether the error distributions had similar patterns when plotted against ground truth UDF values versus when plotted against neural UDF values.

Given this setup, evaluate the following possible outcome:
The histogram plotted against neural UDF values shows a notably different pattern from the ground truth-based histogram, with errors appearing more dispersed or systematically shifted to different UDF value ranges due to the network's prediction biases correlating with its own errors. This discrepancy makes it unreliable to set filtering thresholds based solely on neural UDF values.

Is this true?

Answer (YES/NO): NO